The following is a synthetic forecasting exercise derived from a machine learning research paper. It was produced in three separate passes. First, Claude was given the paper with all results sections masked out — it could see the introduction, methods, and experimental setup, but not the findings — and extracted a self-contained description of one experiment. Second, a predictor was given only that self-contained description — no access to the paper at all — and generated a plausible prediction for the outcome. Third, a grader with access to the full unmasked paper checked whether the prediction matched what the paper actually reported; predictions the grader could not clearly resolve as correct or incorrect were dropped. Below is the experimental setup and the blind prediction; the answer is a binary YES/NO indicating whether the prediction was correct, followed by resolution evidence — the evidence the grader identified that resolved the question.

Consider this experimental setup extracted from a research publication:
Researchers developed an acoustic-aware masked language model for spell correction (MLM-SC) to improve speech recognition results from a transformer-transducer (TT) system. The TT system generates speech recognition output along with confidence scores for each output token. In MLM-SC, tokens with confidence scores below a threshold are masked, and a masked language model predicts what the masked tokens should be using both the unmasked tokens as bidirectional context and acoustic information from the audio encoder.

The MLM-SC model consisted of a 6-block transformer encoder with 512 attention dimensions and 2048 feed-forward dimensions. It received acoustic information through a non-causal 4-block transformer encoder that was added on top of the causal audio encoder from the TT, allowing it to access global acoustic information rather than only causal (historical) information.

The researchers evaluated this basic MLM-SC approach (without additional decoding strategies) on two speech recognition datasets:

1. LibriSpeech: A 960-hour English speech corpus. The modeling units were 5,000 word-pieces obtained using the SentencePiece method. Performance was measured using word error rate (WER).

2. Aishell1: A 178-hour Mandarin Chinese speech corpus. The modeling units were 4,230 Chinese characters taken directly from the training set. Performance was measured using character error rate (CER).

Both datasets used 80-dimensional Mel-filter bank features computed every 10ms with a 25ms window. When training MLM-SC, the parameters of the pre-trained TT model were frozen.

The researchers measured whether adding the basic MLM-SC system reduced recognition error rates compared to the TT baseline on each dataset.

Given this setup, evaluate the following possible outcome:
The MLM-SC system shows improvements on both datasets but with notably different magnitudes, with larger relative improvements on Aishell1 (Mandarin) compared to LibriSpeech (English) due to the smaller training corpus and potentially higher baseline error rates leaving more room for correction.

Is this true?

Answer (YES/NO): NO